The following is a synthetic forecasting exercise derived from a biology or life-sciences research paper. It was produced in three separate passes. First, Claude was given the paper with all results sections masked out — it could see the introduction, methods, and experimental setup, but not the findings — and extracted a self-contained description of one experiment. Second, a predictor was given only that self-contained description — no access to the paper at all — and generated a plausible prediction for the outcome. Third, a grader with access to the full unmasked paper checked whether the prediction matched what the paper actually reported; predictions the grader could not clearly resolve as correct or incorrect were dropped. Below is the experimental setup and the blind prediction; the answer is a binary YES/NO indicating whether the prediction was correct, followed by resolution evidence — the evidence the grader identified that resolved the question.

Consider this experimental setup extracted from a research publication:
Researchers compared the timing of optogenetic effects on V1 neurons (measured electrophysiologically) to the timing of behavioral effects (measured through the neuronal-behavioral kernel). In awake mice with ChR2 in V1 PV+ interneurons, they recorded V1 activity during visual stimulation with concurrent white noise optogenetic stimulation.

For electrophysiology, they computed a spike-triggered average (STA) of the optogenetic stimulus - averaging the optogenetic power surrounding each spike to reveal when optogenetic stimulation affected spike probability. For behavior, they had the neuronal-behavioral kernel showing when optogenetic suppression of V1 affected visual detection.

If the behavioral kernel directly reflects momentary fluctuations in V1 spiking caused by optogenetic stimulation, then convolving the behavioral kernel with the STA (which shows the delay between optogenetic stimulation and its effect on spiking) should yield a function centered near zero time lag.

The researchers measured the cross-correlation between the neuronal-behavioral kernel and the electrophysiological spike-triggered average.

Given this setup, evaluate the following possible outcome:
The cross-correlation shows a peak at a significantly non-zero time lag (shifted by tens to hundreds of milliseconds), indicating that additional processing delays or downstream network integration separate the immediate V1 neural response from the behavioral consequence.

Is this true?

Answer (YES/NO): NO